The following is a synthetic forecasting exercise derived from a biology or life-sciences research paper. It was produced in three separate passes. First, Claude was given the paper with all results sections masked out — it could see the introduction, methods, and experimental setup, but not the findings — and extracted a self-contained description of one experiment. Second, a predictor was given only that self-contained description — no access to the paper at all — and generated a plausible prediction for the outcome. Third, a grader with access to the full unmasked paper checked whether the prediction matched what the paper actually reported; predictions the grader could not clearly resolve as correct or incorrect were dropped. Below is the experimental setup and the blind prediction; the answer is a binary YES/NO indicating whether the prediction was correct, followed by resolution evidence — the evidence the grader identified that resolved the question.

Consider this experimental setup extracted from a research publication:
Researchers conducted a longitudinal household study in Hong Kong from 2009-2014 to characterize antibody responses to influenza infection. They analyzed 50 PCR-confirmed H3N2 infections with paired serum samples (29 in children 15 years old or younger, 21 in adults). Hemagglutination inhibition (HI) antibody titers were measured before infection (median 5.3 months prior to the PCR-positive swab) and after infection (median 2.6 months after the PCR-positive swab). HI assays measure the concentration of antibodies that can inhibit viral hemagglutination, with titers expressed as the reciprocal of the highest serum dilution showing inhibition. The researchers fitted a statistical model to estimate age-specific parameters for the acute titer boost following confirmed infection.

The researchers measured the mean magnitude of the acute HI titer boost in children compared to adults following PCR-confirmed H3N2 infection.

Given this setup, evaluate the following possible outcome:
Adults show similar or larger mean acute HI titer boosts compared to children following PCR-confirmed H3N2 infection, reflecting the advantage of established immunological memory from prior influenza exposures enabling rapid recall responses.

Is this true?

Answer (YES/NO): YES